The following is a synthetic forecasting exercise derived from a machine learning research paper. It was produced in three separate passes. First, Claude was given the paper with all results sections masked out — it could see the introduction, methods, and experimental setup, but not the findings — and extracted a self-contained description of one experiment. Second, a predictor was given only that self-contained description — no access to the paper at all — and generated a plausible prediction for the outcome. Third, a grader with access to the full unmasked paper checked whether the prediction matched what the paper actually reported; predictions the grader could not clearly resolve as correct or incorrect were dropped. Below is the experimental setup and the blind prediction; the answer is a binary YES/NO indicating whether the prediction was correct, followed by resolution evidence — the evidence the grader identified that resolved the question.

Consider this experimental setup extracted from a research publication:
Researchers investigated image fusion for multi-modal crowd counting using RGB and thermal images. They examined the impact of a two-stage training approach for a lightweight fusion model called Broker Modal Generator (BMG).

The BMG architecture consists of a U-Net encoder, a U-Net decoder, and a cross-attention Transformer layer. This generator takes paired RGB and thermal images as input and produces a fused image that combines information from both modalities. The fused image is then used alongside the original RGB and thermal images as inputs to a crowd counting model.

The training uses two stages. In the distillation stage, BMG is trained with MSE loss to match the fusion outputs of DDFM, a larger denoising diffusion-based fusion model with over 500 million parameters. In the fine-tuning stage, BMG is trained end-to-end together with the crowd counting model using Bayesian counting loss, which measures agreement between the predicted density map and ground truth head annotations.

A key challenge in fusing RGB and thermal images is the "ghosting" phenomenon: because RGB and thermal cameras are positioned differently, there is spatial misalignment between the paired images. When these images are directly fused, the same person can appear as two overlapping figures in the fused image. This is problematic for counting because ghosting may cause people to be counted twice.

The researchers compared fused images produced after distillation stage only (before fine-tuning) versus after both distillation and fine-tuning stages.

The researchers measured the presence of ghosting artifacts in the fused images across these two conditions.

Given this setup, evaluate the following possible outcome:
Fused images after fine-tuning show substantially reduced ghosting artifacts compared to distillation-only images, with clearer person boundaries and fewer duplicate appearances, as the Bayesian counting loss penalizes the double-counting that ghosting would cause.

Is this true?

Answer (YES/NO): YES